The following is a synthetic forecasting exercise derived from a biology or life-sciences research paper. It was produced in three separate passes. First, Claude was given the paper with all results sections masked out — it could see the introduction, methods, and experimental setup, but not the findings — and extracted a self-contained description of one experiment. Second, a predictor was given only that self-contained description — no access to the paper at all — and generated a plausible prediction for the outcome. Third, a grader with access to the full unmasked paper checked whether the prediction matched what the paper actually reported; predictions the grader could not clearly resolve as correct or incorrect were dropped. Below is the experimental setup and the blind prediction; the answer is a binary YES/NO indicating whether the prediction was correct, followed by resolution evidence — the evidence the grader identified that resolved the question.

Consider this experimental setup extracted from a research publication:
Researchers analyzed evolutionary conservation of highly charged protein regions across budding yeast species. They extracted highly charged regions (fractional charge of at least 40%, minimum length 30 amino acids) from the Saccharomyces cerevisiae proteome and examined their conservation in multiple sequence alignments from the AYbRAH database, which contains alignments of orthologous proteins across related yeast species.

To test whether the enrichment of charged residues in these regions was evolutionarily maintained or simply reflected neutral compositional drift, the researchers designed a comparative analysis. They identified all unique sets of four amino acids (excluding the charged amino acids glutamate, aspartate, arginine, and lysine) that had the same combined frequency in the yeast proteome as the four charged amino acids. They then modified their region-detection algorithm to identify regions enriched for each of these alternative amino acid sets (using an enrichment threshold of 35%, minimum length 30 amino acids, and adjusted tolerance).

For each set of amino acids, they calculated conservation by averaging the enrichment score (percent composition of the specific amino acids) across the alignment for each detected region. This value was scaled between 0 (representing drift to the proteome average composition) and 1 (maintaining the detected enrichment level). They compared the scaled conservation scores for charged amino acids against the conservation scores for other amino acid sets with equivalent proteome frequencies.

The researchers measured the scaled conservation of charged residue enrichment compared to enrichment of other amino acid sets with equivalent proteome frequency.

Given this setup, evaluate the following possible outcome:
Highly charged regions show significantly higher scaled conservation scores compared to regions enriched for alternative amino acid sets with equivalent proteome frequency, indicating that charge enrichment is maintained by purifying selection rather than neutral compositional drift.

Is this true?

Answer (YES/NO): YES